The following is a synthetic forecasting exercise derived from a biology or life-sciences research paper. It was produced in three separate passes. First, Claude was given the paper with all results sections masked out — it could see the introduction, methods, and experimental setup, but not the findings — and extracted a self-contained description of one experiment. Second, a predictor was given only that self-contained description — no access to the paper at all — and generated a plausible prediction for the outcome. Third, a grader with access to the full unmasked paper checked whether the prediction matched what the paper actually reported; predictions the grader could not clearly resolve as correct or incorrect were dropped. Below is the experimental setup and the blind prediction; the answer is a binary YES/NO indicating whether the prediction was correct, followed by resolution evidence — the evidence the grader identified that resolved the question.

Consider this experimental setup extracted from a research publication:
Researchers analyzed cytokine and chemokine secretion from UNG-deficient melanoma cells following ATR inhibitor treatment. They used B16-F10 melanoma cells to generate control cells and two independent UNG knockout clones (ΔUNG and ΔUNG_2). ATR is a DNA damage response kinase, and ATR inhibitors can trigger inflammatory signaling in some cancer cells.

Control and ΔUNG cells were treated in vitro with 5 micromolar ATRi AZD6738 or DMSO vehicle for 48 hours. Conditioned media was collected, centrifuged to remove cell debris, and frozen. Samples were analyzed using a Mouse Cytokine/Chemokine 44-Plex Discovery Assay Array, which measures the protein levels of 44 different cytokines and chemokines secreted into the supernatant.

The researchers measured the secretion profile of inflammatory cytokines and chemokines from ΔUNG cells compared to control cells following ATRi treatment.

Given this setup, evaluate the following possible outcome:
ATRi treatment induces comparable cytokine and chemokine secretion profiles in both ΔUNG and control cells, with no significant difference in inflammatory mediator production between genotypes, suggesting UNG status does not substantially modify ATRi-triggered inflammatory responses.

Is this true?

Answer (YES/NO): NO